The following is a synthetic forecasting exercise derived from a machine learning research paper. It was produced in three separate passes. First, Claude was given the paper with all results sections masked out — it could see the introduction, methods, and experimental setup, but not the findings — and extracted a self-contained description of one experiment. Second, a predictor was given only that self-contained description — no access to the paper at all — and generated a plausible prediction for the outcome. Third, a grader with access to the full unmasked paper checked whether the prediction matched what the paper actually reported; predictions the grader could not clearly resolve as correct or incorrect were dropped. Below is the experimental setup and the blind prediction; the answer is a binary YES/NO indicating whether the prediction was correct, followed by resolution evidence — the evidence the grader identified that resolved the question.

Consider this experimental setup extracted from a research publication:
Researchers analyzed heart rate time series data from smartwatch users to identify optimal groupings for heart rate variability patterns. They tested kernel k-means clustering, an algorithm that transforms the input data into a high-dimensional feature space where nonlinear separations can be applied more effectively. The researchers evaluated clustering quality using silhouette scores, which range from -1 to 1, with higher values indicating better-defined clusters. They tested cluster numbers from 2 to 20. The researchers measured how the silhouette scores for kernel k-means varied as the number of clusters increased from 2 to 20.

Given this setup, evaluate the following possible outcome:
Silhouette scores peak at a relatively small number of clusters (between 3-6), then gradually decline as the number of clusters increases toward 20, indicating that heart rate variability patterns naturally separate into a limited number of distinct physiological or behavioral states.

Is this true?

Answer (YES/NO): YES